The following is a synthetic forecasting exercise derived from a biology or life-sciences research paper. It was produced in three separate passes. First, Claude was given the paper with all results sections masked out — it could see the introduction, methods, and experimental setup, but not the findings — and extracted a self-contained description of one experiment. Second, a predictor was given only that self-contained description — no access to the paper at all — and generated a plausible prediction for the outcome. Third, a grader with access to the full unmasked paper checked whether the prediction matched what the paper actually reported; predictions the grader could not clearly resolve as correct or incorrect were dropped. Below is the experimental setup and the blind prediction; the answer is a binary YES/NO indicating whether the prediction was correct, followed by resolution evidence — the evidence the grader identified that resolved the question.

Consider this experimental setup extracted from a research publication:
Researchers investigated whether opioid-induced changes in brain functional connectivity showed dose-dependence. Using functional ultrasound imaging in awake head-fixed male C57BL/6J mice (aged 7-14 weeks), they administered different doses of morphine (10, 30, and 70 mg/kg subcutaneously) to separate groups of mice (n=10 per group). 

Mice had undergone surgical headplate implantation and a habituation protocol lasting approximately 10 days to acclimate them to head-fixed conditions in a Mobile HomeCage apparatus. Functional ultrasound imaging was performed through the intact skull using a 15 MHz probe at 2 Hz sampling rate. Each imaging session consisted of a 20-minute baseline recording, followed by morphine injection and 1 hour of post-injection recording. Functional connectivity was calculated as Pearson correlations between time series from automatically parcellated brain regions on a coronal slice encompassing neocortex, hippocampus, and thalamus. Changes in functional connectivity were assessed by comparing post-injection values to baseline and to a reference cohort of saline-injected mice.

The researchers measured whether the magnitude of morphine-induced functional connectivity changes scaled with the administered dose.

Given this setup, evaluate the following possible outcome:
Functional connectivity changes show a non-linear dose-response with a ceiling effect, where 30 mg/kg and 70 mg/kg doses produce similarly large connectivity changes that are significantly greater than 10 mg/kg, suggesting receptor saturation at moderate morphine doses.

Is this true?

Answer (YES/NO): NO